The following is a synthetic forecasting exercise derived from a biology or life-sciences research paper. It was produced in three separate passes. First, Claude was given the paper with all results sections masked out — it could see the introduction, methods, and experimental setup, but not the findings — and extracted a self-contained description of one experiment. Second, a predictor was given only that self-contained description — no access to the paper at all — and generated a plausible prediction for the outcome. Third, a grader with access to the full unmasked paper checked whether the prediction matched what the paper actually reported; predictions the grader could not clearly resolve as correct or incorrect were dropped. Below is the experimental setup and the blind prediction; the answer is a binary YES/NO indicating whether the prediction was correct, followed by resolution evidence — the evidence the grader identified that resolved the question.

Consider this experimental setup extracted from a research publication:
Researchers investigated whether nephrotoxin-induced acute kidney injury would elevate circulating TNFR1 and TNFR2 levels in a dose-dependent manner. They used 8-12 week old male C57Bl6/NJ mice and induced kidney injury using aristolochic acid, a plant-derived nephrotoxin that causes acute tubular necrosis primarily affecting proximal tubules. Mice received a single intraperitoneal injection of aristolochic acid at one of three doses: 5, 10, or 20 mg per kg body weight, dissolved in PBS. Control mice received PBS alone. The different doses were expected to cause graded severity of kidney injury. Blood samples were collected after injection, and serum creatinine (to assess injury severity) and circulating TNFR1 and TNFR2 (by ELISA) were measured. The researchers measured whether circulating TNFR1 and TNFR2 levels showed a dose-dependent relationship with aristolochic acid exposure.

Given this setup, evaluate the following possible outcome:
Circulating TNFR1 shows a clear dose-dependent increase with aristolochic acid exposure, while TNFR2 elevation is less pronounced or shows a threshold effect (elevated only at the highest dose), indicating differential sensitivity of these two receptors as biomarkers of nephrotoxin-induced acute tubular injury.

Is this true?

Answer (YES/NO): NO